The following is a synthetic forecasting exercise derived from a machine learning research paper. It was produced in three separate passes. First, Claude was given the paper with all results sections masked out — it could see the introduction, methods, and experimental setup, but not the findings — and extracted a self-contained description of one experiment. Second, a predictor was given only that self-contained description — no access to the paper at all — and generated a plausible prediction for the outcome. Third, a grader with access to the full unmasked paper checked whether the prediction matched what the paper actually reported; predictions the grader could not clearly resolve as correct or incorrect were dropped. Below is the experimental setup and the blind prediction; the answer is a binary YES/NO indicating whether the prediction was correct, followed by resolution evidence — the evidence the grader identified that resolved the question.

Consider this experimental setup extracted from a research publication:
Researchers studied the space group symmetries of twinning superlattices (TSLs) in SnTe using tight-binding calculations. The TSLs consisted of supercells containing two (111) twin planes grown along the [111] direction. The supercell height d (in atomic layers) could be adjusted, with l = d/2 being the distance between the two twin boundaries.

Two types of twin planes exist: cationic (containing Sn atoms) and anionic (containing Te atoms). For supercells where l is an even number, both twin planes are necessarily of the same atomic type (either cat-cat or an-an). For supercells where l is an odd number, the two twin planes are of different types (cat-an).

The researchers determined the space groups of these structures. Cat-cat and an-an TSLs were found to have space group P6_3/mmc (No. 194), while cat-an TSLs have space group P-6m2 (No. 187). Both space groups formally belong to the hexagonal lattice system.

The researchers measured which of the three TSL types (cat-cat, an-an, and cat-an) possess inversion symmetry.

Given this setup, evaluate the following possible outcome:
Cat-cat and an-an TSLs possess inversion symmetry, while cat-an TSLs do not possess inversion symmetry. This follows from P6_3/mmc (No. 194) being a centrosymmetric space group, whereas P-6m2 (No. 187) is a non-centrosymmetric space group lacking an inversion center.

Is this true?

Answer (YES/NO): YES